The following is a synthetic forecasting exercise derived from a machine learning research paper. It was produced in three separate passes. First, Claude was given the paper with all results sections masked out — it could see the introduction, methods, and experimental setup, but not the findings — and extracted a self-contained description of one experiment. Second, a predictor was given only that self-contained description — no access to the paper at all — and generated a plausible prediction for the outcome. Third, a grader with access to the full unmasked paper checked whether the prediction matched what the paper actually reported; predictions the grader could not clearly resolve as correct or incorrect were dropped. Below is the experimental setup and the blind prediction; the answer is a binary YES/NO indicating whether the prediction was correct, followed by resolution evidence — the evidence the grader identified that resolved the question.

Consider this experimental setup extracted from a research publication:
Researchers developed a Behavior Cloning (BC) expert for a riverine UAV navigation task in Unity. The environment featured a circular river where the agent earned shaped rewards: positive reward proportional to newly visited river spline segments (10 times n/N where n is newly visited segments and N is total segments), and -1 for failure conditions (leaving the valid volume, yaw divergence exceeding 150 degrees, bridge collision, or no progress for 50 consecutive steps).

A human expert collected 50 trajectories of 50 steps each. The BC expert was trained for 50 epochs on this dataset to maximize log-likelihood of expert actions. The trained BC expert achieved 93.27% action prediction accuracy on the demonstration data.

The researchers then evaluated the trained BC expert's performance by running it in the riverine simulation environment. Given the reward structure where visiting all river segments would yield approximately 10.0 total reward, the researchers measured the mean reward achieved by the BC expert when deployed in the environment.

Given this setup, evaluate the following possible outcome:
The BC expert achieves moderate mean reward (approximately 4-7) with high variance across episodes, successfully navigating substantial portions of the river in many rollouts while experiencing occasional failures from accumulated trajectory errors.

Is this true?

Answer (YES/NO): NO